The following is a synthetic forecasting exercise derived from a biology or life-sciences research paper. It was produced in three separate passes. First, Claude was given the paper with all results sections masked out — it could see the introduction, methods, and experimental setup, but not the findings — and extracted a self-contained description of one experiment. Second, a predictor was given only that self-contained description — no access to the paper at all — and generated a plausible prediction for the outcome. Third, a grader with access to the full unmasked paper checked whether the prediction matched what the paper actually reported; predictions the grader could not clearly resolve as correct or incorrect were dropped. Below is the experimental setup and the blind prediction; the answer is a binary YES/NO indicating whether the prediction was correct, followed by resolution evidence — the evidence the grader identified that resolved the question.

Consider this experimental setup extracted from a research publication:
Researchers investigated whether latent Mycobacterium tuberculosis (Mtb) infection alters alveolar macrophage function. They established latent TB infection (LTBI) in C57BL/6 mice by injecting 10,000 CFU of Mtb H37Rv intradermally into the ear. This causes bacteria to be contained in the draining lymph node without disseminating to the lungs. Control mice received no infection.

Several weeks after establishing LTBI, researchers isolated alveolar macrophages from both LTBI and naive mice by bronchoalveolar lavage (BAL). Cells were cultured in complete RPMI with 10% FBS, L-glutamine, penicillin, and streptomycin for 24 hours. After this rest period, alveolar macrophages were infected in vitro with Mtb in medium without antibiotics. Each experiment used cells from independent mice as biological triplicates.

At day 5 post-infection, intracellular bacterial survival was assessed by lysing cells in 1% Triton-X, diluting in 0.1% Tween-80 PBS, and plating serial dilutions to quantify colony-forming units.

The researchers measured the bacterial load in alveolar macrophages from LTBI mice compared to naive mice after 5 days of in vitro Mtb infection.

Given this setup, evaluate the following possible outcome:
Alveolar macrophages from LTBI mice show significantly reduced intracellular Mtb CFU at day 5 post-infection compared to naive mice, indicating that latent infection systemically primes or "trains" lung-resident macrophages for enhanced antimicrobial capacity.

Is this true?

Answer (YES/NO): YES